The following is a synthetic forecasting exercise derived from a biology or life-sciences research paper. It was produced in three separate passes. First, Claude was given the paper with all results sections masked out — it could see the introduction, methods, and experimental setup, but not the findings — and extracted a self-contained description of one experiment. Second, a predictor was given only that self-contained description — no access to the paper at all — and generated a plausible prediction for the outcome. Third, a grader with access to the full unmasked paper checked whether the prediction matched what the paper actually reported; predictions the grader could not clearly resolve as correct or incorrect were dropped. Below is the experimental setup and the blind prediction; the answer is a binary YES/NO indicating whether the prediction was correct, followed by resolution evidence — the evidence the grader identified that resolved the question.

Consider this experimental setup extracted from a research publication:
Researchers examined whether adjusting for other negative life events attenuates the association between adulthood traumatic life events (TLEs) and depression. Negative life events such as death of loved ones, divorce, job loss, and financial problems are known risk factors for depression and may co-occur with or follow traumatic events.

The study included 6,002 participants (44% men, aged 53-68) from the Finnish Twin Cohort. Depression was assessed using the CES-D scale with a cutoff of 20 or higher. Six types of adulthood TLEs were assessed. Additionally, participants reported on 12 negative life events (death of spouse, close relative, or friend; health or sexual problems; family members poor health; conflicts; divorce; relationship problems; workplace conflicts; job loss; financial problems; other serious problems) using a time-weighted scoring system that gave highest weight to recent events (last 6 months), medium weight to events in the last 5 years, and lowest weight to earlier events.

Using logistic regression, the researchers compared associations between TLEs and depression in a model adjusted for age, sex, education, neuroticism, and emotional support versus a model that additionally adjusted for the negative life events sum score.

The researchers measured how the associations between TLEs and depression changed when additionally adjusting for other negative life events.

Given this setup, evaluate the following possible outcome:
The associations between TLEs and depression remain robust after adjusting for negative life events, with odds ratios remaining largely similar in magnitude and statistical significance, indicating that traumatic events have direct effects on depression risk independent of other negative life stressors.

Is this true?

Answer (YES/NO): YES